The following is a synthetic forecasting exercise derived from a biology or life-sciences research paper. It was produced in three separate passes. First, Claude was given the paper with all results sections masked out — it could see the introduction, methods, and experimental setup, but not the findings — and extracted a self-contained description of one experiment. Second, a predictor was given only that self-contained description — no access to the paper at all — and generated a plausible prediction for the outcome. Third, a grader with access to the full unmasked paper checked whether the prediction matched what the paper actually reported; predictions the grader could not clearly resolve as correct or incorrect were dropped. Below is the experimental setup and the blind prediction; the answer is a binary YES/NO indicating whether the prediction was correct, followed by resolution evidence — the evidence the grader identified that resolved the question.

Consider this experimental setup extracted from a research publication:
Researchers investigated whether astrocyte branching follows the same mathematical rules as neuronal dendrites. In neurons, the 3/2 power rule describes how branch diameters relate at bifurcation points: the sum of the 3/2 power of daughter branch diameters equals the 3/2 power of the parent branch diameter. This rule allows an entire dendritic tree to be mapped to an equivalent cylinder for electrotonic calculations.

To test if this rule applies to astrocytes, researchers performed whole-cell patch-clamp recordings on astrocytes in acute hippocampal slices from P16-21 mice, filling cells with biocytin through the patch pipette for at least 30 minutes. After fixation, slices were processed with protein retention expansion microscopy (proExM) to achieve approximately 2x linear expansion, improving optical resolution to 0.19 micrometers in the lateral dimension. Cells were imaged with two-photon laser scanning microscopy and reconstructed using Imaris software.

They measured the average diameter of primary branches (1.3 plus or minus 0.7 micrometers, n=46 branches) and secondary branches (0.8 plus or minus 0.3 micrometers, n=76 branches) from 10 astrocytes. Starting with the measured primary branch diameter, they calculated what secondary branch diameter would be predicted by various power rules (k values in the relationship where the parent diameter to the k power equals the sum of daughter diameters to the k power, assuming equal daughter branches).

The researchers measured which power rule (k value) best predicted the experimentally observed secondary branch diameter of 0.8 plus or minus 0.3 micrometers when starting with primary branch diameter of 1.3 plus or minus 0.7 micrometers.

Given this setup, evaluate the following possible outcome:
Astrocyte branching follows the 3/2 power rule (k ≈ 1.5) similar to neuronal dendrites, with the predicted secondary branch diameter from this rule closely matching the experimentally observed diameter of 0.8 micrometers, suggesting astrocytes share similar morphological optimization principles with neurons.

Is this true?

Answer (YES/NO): YES